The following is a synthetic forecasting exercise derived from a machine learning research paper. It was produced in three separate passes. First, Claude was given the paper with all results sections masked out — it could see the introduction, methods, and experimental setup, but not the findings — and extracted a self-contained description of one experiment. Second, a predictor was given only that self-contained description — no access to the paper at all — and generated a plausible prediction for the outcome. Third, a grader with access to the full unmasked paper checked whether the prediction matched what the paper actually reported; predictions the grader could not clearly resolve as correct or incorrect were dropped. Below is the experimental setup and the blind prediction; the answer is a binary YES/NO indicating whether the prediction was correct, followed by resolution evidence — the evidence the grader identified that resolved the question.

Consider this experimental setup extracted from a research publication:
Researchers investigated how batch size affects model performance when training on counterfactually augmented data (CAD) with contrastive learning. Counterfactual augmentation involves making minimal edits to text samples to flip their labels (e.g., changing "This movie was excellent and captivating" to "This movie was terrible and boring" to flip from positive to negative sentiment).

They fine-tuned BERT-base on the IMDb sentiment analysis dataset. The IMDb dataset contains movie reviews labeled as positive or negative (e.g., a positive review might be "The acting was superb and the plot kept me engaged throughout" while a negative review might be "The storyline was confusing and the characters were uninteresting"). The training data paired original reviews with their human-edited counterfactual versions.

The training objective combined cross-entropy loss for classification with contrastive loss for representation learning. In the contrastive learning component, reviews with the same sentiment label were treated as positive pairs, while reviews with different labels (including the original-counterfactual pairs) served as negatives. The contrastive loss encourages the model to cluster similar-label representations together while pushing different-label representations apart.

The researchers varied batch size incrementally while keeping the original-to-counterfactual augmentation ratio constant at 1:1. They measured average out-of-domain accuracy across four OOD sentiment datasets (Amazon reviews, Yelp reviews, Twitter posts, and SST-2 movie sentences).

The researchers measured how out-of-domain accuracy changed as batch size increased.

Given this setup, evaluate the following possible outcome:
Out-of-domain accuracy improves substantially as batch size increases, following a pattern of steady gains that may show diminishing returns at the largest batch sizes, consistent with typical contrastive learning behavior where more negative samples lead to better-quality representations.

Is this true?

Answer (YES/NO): NO